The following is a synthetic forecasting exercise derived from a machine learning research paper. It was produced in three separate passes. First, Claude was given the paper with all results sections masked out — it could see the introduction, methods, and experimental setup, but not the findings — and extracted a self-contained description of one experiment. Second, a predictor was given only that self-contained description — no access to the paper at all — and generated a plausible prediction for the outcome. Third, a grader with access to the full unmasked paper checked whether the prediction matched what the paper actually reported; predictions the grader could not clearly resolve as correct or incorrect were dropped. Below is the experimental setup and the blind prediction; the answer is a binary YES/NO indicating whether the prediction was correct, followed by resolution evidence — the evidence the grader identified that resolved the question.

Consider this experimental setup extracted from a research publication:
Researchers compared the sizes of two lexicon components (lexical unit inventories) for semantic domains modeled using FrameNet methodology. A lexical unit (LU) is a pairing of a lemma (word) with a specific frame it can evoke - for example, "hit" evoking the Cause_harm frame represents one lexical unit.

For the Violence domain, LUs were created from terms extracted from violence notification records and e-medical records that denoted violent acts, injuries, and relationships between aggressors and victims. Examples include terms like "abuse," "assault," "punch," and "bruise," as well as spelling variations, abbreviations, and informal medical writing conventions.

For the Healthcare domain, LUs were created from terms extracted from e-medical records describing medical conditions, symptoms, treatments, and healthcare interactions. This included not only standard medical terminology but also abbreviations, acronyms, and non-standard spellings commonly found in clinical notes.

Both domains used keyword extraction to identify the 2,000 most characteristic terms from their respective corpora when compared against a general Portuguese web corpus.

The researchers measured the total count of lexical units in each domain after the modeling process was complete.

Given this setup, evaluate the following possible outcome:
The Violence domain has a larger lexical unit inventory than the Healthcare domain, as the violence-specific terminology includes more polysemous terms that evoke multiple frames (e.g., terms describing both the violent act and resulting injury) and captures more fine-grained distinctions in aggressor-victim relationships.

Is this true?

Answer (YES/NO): NO